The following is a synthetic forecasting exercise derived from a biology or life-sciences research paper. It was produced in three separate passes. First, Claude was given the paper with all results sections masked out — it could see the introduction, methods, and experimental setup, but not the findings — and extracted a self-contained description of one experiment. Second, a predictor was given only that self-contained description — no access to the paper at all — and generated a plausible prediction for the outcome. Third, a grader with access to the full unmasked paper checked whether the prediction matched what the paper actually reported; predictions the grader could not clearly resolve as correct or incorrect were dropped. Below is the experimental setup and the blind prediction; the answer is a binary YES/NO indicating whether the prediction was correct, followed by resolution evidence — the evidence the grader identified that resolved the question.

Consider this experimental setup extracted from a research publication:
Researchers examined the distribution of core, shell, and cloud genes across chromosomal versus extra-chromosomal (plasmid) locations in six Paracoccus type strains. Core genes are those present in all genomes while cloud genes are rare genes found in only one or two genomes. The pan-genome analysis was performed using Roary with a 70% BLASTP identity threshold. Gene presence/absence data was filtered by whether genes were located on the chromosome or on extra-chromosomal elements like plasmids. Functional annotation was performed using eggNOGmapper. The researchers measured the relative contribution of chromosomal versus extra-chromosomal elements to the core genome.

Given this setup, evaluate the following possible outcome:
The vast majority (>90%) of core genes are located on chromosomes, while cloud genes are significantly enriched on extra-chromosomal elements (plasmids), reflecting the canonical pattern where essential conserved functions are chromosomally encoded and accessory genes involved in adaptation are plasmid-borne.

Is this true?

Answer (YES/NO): YES